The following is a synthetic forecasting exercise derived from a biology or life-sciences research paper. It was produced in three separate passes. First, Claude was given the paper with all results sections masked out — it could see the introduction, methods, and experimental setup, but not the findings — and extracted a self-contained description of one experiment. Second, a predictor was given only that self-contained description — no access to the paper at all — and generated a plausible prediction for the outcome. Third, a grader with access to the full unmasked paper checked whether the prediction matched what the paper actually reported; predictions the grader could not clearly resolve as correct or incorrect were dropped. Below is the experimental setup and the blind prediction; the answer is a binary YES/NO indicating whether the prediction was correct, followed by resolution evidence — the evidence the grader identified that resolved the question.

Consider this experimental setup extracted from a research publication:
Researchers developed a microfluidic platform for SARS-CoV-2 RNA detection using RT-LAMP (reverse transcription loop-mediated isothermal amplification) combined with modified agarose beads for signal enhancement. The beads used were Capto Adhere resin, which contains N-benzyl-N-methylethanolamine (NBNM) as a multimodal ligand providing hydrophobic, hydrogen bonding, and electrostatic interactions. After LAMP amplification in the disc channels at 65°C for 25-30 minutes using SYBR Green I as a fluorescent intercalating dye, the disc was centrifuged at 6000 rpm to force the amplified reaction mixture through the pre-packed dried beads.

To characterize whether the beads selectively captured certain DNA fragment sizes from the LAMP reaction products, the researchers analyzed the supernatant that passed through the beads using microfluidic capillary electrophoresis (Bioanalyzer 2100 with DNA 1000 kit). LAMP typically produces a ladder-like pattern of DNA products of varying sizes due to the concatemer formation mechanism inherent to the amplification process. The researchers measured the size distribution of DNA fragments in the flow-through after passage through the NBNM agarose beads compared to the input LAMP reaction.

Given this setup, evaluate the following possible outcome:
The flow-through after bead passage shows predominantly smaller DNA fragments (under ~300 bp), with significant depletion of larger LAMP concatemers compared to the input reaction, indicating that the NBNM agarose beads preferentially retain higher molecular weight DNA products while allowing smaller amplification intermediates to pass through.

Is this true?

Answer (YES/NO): NO